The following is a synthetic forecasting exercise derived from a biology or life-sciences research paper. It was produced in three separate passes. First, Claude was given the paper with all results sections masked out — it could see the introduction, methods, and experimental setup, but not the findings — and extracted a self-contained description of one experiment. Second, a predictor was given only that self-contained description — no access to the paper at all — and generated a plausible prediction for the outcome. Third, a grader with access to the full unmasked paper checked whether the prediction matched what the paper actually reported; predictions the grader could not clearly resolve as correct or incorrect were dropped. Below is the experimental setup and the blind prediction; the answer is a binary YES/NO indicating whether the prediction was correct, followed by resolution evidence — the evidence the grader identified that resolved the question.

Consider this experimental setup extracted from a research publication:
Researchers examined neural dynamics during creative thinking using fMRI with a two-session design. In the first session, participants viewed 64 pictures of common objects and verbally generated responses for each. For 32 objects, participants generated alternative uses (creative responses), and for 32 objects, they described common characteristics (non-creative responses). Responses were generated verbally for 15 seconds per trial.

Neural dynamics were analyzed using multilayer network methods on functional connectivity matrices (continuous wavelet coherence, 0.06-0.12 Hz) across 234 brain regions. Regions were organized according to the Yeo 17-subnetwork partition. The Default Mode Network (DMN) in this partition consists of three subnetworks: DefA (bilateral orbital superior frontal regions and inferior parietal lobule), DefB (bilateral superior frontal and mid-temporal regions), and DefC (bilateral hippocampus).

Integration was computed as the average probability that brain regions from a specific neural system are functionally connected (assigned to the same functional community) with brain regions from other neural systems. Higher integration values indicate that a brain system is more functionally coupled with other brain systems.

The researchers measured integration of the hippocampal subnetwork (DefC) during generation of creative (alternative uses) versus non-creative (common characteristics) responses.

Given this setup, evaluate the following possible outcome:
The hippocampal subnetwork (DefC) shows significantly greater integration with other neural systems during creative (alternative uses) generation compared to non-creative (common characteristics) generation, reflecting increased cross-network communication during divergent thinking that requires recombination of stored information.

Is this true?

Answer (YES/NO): NO